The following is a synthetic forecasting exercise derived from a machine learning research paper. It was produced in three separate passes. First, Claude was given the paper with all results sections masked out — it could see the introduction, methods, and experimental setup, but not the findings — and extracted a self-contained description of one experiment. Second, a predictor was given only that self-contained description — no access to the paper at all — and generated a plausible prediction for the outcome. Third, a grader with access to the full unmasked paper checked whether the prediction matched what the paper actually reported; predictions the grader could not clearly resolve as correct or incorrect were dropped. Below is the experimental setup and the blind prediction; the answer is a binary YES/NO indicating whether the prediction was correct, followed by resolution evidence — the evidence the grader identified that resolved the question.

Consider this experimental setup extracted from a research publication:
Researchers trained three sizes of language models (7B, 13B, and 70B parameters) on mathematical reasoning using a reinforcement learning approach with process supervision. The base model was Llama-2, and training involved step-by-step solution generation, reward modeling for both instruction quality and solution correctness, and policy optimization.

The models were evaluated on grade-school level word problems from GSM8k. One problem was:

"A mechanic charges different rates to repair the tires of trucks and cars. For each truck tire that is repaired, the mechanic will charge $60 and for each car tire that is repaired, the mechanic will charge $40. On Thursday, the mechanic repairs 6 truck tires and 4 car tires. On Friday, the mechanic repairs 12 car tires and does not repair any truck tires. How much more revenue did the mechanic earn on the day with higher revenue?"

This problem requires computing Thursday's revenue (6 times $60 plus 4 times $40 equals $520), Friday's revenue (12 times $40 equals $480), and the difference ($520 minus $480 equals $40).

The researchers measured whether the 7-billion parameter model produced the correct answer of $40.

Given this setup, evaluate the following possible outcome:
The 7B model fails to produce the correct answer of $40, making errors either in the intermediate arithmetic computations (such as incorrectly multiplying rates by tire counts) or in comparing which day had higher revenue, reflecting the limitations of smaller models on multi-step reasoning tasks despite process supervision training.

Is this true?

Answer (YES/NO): YES